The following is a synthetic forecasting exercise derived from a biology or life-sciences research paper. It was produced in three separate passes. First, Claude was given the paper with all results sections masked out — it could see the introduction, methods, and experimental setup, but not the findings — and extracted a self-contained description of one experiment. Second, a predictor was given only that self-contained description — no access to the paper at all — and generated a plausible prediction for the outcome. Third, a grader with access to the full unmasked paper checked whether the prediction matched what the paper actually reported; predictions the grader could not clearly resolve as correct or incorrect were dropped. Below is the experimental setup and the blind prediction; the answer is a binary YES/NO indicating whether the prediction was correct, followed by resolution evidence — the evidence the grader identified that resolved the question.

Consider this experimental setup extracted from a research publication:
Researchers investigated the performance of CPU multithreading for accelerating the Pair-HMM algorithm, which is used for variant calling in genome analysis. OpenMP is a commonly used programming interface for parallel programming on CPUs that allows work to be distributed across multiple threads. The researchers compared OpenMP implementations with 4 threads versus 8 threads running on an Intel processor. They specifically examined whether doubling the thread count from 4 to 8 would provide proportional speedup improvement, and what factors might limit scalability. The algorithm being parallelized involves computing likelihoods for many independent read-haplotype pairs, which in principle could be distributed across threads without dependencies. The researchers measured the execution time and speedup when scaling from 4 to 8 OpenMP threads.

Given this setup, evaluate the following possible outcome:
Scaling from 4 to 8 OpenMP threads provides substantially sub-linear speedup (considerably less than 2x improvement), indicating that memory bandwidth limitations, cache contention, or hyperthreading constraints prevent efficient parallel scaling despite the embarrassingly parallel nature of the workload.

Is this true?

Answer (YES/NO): YES